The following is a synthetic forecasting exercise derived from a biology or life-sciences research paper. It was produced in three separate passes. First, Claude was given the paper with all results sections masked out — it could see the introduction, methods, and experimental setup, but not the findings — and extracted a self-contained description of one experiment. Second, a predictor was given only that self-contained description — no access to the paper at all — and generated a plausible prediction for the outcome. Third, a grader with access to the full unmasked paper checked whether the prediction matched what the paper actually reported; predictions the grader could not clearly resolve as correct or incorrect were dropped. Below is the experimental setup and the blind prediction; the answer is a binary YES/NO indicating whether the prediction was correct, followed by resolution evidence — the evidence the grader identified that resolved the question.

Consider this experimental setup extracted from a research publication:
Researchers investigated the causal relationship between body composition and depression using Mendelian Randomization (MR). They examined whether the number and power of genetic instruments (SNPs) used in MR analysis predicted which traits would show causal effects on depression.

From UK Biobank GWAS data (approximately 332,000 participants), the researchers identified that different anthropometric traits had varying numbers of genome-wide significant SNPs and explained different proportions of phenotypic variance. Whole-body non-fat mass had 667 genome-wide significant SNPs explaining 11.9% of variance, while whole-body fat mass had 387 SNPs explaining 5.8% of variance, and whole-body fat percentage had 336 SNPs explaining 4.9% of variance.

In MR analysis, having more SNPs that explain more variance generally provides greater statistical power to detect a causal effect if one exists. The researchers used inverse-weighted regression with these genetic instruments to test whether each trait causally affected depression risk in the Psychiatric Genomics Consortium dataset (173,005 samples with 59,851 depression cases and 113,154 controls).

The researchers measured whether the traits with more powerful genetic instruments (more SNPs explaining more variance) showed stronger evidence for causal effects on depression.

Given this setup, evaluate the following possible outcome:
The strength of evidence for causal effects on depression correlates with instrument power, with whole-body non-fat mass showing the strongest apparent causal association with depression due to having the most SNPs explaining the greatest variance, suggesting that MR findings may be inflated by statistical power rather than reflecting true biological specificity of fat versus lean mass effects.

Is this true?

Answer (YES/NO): NO